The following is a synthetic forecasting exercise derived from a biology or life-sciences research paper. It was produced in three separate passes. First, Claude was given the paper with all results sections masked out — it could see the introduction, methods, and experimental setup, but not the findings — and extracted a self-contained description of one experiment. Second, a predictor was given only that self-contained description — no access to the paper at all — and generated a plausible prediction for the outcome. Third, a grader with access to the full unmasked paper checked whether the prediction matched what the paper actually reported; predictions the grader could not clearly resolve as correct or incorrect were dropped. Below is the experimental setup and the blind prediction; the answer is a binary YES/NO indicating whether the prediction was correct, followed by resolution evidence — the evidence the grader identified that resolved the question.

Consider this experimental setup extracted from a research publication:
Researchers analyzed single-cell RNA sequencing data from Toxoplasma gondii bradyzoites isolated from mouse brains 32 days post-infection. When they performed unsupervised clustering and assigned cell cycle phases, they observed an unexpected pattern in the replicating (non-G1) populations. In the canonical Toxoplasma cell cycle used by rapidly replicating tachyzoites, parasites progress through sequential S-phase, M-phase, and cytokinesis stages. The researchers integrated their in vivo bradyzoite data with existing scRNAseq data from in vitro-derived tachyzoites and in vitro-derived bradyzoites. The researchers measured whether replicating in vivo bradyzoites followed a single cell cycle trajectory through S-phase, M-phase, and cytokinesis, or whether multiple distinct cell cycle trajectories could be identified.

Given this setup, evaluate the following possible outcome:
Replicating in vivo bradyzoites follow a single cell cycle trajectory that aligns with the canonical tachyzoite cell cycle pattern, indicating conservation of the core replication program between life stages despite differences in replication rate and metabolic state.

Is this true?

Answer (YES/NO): NO